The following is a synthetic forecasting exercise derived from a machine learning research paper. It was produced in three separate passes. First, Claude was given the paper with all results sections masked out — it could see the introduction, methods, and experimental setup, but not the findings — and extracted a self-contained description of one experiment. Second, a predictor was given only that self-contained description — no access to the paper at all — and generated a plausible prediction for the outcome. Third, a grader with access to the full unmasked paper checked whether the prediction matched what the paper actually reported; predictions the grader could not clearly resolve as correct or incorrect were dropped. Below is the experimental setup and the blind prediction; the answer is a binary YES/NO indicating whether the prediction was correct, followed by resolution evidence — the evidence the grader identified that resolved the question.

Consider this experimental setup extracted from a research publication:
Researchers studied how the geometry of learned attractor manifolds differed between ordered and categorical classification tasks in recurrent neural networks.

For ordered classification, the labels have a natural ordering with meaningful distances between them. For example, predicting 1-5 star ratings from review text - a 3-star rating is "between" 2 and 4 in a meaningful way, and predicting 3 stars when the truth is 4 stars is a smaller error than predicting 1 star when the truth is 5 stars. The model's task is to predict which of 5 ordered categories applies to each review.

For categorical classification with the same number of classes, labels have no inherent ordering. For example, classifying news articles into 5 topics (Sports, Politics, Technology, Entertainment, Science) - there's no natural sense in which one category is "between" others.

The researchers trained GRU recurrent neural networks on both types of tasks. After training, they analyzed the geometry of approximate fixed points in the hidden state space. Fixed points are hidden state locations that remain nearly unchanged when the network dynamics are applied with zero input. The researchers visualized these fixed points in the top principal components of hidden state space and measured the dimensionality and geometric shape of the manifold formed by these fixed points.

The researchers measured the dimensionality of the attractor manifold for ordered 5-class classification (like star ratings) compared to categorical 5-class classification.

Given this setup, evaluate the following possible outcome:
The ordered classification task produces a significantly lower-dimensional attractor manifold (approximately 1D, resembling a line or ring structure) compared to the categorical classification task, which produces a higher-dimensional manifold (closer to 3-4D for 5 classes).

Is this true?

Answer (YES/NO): NO